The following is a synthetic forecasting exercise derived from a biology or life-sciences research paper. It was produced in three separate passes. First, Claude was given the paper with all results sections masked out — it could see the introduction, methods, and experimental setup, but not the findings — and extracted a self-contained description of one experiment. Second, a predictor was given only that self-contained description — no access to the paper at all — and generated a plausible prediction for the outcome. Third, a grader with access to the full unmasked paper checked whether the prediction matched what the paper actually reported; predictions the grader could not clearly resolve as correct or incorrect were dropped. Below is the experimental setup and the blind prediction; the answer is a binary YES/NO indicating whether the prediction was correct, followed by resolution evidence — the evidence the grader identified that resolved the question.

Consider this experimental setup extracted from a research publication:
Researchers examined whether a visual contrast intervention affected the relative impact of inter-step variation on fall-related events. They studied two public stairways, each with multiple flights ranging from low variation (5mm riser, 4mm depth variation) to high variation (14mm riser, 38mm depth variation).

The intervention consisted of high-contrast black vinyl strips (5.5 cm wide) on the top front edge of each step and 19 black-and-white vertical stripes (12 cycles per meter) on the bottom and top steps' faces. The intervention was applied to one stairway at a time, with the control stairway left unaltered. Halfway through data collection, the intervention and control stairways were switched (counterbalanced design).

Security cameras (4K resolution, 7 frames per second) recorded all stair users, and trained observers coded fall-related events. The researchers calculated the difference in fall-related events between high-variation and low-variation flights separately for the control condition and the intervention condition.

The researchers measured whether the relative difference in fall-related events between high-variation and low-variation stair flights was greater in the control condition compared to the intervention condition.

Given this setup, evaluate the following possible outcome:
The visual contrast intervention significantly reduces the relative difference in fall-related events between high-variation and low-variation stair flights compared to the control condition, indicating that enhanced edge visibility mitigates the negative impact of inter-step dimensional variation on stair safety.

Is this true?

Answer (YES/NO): YES